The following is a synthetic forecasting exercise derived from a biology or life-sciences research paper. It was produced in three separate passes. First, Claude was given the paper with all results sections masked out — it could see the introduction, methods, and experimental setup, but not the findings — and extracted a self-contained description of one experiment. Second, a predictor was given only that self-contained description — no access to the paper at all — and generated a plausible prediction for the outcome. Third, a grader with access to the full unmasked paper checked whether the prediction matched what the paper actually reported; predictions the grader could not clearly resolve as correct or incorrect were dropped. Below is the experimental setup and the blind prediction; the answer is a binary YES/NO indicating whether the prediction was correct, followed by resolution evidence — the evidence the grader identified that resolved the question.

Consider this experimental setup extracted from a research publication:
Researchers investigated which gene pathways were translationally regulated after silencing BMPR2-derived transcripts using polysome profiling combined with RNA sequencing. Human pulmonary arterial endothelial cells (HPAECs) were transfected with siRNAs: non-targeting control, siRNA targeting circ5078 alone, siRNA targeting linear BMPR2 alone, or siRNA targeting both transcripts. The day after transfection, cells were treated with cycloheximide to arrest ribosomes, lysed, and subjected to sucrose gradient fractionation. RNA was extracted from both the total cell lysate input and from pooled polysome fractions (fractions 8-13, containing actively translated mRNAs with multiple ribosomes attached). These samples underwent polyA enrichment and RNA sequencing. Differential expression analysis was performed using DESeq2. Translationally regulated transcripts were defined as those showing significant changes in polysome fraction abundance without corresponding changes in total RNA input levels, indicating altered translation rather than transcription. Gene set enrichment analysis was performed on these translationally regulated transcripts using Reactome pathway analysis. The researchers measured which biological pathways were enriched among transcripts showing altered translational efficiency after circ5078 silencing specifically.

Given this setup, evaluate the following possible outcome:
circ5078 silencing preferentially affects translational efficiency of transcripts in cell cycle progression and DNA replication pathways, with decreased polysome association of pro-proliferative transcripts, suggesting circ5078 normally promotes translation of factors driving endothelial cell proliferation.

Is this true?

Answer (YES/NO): NO